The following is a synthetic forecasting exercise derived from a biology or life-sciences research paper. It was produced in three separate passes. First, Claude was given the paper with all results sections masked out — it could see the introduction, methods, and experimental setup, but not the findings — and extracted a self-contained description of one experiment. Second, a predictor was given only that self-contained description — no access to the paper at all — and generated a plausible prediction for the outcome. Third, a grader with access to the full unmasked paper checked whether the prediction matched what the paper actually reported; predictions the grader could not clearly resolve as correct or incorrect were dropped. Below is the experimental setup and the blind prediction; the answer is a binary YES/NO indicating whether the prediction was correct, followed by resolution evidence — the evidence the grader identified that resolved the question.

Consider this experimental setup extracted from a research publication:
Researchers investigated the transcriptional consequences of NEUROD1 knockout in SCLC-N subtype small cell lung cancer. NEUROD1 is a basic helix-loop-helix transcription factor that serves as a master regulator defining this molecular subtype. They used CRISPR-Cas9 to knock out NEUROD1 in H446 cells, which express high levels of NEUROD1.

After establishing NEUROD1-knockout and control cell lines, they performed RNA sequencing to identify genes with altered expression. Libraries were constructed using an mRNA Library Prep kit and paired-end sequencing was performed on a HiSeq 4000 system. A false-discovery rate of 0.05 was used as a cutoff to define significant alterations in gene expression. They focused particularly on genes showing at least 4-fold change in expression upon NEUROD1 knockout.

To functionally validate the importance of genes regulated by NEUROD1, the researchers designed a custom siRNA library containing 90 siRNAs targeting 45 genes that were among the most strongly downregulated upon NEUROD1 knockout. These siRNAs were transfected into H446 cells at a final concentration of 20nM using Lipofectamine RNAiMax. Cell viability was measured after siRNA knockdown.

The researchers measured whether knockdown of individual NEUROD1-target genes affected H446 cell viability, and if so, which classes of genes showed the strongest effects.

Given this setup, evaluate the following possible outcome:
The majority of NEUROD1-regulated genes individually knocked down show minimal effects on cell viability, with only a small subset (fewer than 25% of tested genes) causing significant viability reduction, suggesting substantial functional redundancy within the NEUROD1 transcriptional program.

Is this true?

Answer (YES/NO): NO